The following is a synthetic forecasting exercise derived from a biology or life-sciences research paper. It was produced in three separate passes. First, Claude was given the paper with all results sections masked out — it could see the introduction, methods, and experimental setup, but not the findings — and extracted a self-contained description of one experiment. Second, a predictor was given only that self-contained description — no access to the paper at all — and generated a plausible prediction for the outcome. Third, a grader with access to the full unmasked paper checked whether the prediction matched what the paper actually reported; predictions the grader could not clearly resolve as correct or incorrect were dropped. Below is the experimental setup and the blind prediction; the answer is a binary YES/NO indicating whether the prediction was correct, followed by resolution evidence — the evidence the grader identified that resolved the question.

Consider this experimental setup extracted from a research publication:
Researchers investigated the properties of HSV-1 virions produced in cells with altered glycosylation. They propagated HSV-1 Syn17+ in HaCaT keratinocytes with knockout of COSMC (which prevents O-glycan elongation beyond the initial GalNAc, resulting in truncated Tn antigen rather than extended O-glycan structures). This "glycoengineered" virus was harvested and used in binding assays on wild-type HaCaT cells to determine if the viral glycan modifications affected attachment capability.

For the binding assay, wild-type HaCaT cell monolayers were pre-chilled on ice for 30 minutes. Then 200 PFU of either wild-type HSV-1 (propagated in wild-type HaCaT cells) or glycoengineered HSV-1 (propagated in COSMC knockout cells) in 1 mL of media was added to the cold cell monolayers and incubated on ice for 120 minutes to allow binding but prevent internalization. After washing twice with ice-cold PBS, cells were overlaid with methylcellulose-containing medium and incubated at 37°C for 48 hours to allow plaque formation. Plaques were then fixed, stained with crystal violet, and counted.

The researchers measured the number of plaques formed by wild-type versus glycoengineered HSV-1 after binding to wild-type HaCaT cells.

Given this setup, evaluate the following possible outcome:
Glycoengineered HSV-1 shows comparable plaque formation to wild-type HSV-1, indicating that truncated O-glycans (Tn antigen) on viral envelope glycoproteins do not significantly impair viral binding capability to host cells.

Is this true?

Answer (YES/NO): NO